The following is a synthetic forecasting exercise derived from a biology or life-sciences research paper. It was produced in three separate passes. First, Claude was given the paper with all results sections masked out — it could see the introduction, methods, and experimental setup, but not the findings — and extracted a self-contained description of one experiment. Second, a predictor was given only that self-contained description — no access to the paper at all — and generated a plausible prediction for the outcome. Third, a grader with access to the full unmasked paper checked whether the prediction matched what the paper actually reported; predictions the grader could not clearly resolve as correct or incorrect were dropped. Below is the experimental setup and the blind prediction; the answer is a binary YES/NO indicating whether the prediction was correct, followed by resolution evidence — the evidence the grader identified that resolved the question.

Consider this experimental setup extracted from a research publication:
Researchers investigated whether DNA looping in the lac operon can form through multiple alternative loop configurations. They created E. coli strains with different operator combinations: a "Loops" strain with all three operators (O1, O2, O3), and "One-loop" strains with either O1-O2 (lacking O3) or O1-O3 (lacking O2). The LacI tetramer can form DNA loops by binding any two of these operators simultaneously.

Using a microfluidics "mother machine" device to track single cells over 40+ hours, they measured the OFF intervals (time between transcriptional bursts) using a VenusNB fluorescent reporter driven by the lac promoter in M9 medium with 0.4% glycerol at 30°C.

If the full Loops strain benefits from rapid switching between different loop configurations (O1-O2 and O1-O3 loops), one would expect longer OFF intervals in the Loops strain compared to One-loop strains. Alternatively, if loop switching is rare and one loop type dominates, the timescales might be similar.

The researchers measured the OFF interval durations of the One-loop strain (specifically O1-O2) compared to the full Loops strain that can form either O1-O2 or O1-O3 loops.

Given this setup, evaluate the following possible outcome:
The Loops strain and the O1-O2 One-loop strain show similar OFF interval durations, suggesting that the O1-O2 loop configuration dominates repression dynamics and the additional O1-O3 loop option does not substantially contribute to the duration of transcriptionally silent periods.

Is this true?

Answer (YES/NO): YES